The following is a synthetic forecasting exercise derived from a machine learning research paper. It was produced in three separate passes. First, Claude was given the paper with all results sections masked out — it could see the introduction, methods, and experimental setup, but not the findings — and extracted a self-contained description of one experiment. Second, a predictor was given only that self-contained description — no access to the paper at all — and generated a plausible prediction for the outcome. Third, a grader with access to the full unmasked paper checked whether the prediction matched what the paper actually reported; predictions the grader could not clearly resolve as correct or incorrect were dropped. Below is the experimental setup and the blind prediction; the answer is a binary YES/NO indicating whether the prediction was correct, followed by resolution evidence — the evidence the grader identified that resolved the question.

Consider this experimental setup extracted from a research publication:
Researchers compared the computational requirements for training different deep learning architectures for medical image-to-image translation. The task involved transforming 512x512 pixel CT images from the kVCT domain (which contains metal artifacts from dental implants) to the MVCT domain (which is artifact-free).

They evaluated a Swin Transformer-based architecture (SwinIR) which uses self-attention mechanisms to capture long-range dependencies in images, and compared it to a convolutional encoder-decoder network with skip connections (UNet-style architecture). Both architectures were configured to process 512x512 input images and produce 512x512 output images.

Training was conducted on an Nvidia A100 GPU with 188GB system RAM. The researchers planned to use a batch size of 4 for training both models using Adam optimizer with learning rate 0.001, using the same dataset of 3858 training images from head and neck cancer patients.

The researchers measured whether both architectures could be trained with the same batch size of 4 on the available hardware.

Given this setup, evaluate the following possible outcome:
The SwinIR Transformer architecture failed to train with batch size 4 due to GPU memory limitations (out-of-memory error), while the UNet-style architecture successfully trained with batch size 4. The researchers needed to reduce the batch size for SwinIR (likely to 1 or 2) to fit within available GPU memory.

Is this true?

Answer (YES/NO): YES